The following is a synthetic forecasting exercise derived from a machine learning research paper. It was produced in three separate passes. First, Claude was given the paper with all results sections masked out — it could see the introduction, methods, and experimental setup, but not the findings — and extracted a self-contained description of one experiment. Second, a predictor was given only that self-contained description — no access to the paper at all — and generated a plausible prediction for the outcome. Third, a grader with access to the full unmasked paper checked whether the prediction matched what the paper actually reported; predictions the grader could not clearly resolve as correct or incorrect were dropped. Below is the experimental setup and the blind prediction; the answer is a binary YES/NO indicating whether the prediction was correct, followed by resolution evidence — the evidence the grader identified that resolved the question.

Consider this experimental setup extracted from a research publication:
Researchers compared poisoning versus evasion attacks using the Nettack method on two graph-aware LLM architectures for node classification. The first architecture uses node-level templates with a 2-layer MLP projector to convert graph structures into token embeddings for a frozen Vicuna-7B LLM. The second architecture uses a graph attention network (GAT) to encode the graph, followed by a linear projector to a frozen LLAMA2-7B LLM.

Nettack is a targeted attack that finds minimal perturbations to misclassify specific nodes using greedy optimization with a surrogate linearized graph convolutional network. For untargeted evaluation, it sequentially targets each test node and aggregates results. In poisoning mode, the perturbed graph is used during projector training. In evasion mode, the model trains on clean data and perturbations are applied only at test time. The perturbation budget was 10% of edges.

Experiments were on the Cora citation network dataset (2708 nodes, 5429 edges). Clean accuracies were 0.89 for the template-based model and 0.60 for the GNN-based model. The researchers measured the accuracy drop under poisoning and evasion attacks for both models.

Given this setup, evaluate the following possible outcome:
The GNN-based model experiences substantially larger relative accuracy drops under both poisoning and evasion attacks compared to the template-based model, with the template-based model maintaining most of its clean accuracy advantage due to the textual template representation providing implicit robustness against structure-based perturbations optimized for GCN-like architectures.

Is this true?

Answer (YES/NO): NO